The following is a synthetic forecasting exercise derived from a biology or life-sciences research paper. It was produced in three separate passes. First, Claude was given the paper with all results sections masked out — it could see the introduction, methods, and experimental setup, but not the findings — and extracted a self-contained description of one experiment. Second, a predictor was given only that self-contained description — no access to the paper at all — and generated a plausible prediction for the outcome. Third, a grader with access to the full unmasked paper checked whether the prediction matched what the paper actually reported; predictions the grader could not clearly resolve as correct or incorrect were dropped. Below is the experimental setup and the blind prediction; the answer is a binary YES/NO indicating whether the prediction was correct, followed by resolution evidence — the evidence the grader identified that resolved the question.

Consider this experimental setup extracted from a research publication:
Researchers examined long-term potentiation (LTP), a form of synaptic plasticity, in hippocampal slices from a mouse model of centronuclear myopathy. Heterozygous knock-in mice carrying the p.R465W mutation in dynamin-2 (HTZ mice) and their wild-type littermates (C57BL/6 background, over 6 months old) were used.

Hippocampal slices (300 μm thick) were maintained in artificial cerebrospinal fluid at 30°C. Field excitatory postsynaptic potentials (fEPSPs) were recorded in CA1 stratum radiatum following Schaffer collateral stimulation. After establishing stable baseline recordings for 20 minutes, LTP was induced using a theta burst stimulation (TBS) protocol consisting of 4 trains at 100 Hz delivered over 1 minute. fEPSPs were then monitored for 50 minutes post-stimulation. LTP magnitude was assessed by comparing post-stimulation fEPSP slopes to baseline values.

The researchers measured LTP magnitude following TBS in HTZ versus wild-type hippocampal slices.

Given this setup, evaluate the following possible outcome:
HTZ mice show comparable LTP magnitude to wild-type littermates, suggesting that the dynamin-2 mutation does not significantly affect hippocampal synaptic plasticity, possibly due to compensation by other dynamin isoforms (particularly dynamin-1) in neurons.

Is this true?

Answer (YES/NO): NO